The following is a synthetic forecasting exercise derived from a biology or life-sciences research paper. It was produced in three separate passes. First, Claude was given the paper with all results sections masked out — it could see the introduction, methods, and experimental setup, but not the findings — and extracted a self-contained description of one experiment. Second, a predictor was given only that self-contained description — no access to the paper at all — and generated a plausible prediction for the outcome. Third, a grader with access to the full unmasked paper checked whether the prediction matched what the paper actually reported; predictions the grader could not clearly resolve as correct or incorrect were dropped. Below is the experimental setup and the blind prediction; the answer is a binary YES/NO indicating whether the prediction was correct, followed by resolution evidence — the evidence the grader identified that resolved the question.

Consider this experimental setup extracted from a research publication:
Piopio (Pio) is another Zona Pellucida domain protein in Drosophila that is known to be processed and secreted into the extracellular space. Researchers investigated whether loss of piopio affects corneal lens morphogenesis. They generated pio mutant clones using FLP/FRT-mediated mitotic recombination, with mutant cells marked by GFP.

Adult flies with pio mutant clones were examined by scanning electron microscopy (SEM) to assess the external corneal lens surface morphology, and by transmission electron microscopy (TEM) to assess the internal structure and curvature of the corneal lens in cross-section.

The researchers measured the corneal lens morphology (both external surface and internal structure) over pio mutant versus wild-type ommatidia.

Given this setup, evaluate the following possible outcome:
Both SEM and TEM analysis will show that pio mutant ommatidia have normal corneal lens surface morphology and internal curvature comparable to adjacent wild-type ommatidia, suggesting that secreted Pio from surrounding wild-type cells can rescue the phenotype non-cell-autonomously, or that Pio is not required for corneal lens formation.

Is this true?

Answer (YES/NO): NO